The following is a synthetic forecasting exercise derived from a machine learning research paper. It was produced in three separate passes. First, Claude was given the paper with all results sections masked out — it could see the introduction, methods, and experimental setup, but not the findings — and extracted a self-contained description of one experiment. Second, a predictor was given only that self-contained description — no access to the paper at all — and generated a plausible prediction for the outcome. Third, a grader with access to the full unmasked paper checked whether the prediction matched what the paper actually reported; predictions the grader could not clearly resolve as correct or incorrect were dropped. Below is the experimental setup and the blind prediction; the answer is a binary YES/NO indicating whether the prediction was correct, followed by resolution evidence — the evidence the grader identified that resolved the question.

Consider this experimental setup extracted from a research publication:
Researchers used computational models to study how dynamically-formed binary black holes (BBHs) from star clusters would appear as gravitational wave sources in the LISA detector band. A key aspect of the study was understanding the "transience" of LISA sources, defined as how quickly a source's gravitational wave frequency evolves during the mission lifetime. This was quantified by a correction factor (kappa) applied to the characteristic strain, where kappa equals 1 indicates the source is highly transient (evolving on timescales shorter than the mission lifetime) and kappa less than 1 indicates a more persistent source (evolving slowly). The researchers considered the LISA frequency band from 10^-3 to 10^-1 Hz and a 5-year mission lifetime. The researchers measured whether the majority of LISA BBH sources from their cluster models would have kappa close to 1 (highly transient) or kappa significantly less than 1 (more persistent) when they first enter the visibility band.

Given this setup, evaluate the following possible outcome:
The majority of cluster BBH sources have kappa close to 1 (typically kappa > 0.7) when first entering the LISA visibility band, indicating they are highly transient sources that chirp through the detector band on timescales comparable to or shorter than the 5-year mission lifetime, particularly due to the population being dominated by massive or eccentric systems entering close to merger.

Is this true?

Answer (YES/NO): NO